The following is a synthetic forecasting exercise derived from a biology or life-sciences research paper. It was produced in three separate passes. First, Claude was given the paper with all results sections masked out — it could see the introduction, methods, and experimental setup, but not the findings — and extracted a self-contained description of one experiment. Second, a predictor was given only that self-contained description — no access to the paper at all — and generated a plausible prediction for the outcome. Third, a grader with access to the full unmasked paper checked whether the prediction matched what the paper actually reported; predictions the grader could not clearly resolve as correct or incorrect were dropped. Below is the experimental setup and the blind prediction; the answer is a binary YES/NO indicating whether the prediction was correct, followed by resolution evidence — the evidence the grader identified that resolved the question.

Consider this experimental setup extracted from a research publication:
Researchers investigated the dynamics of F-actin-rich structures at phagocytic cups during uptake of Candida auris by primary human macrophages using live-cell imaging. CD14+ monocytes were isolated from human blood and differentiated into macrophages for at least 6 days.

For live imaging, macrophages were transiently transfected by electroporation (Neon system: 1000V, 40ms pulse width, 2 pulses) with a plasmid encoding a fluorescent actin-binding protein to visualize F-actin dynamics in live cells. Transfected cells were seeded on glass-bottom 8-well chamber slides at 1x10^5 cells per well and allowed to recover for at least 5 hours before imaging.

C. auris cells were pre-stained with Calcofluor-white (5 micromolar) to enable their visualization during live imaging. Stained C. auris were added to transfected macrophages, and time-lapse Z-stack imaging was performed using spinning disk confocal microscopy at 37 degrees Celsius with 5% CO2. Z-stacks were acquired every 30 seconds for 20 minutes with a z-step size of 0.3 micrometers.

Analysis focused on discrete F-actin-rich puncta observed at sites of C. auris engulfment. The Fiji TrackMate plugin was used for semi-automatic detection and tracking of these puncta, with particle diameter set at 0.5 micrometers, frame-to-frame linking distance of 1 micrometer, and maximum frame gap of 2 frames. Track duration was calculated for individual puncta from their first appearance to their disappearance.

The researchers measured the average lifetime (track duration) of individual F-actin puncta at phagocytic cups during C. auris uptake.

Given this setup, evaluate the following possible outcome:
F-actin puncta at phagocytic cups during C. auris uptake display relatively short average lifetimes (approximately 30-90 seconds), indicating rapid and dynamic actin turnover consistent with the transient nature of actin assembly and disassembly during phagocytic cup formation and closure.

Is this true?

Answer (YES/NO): NO